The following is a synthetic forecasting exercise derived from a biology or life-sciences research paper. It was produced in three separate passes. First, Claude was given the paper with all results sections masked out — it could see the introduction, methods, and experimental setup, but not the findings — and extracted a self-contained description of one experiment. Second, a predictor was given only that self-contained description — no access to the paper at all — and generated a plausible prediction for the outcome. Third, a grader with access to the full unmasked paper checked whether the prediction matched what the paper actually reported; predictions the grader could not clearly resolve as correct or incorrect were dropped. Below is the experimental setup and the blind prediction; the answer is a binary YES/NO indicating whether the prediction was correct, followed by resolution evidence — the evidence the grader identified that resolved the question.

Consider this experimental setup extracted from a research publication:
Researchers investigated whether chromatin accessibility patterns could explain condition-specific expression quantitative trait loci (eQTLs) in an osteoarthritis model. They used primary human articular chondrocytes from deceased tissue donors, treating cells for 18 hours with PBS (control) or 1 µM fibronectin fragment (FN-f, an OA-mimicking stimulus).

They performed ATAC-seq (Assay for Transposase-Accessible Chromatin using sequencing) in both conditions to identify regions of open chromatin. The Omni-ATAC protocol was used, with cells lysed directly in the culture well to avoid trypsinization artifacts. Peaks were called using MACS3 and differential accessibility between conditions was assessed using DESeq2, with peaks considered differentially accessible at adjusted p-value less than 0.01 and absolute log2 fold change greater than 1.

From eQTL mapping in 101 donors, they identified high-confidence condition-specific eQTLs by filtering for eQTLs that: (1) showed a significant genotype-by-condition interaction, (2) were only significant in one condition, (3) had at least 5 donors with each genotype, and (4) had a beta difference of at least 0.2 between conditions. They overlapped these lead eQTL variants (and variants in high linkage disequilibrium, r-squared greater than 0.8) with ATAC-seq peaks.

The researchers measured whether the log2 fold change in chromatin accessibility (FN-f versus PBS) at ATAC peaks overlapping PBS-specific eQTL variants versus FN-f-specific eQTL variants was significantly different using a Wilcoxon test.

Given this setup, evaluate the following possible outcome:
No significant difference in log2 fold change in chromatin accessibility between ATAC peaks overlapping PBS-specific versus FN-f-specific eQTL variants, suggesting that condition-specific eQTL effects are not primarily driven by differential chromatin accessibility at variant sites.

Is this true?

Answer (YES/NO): NO